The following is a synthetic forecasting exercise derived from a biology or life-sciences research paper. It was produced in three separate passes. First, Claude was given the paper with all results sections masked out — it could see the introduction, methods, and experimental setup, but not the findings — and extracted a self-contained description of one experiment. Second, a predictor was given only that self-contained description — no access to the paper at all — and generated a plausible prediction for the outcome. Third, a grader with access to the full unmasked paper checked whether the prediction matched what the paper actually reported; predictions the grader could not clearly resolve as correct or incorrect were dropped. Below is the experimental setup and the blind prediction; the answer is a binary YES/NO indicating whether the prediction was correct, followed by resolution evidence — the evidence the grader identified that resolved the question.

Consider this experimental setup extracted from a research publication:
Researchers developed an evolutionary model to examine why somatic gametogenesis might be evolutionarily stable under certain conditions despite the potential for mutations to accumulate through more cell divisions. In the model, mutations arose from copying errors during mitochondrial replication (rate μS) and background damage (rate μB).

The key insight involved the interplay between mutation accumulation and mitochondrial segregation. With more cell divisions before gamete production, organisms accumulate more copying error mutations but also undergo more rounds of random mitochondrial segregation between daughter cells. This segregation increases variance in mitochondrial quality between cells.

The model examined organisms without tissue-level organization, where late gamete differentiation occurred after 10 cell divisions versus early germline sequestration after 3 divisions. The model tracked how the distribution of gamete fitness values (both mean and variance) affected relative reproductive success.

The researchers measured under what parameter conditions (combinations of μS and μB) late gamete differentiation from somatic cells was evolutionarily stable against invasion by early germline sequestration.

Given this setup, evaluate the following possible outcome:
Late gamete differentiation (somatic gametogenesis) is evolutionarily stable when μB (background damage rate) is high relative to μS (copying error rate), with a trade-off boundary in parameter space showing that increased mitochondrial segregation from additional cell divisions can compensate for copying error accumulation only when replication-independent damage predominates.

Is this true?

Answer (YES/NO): YES